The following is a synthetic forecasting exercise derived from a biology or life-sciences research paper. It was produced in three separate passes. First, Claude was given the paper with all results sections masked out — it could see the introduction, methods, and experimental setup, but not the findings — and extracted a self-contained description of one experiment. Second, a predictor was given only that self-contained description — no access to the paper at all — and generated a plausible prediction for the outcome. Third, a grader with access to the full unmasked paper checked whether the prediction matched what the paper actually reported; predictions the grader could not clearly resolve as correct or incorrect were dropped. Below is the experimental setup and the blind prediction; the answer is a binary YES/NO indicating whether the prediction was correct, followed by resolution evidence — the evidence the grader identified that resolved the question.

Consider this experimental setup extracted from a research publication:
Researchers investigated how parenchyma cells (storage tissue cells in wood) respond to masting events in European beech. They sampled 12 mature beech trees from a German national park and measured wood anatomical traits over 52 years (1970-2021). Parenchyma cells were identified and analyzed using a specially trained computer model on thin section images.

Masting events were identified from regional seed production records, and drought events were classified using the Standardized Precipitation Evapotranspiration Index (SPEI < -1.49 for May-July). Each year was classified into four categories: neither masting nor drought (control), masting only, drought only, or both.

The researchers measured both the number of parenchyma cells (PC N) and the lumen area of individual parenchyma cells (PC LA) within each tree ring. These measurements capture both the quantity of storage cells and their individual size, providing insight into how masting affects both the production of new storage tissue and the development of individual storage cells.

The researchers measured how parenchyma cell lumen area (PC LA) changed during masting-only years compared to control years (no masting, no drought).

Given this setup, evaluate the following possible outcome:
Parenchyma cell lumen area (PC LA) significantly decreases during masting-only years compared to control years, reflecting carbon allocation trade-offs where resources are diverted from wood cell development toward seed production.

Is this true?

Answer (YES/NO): YES